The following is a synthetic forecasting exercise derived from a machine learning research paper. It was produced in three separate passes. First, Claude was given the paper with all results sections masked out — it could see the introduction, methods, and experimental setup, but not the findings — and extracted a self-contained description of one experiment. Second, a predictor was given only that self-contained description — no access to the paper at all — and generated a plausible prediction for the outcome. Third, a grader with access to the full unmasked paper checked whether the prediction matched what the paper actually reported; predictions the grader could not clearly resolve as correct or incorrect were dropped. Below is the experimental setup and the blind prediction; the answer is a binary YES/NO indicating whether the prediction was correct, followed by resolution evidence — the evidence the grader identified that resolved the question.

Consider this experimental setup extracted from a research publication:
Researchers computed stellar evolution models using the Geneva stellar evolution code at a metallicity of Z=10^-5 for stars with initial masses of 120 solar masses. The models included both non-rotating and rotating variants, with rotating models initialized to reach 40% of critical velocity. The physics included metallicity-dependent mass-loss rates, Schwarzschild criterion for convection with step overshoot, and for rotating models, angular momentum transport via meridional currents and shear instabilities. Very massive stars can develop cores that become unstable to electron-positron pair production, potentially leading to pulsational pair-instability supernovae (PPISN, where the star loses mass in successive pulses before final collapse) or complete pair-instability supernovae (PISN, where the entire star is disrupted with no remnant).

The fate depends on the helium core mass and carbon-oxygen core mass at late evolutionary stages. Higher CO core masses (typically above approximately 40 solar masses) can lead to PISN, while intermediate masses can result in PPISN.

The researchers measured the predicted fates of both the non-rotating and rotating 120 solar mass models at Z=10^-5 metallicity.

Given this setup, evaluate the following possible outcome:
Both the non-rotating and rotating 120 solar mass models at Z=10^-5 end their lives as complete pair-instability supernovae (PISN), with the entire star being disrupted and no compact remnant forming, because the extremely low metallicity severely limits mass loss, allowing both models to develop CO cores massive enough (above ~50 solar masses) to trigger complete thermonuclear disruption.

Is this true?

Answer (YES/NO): NO